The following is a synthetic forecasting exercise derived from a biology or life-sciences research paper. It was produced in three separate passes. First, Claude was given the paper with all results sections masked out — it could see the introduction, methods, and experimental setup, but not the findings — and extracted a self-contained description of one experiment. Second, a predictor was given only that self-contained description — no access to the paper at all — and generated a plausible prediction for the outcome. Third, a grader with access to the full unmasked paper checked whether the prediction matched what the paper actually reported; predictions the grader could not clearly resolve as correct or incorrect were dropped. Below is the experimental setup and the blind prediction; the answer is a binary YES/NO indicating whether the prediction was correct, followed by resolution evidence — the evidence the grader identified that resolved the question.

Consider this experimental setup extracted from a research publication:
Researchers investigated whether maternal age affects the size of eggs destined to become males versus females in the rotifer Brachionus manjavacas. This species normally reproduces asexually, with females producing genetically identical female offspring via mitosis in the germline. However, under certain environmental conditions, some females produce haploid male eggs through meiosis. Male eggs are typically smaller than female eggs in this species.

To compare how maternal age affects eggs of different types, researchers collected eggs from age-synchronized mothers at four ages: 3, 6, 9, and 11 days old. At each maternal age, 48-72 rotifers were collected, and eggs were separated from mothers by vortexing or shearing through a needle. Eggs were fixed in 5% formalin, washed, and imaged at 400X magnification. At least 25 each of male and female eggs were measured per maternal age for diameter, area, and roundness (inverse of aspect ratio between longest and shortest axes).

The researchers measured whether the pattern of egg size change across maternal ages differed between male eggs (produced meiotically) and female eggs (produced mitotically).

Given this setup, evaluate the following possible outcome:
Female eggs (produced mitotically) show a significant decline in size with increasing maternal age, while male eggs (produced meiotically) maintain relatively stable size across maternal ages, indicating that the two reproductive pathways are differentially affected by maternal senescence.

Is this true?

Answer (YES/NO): NO